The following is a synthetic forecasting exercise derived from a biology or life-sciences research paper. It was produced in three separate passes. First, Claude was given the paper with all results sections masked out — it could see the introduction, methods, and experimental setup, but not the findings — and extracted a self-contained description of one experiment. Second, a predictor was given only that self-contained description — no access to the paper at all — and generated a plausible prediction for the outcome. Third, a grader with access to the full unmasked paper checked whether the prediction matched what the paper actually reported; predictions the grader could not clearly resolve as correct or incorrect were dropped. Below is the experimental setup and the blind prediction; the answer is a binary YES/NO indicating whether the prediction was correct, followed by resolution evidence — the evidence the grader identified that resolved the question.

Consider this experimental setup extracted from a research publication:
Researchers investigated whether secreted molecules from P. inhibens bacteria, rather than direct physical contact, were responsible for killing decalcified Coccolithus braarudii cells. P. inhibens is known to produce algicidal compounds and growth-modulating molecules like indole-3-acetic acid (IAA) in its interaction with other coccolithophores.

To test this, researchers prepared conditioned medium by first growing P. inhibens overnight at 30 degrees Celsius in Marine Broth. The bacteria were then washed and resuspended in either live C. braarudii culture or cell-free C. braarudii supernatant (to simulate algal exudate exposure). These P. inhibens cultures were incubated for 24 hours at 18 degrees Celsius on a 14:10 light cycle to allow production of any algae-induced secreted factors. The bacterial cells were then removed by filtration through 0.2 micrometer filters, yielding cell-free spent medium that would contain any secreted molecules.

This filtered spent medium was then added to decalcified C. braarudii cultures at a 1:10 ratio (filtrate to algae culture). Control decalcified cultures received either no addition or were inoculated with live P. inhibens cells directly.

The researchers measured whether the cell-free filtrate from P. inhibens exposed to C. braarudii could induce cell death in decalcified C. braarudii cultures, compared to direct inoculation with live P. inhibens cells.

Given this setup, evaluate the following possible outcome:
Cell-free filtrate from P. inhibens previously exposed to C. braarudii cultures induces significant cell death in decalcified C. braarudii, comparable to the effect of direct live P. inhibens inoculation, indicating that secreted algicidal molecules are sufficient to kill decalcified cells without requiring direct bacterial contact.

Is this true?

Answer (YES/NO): NO